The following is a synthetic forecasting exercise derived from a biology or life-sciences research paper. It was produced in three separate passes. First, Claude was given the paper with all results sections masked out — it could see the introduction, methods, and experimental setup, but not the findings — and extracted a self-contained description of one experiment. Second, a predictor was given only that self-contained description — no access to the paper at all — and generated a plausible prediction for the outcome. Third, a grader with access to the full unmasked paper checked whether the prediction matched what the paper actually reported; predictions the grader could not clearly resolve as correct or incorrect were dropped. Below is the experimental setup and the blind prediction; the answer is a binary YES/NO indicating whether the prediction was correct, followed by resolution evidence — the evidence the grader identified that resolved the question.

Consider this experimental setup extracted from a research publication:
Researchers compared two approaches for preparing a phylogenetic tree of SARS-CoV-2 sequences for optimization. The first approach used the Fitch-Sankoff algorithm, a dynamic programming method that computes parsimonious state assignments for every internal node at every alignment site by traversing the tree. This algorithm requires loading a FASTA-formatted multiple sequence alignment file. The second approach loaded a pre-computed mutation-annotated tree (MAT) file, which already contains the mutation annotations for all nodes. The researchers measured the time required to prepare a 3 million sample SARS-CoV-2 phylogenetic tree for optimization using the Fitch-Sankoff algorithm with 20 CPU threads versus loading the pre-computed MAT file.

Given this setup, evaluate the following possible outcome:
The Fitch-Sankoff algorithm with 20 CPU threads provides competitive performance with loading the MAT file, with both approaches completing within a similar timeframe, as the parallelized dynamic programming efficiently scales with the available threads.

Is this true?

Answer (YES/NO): NO